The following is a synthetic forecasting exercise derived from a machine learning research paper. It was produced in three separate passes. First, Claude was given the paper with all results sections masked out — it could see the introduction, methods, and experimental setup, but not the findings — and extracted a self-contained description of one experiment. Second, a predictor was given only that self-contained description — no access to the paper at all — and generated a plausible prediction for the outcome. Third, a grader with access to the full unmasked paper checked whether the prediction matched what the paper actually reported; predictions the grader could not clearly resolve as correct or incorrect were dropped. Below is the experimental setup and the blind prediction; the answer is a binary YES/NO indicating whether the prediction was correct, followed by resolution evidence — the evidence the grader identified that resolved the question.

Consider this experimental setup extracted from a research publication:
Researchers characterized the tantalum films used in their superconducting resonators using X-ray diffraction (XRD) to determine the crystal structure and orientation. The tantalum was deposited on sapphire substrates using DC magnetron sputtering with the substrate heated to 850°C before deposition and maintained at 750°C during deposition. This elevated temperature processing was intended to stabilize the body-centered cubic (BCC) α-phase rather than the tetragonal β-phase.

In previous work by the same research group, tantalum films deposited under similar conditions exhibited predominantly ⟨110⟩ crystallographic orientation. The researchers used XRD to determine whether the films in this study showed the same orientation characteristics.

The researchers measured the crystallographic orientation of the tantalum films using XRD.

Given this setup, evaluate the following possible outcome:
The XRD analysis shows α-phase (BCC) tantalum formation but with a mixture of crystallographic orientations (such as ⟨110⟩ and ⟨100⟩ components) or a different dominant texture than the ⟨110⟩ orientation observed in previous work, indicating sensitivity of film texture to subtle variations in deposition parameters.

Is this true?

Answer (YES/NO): YES